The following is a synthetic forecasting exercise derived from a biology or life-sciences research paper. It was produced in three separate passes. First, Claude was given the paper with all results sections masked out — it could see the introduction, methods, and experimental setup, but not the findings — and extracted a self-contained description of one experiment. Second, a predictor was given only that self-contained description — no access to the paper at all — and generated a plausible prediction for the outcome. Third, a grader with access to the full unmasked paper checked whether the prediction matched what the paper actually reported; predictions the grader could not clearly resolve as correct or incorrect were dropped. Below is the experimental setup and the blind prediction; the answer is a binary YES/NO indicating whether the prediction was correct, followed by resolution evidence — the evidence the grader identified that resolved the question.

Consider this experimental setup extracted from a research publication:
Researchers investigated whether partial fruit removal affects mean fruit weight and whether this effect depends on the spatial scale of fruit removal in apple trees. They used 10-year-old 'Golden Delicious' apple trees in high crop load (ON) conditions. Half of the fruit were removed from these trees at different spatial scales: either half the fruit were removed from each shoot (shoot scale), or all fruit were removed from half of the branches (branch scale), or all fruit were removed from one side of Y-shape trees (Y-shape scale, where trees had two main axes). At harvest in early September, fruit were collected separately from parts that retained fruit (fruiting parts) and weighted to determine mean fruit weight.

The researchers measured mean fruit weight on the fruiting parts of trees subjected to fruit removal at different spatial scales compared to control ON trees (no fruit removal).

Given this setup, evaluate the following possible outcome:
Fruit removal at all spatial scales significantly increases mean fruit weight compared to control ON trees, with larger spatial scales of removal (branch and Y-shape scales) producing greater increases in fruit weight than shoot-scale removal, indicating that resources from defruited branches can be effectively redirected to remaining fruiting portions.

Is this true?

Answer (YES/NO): YES